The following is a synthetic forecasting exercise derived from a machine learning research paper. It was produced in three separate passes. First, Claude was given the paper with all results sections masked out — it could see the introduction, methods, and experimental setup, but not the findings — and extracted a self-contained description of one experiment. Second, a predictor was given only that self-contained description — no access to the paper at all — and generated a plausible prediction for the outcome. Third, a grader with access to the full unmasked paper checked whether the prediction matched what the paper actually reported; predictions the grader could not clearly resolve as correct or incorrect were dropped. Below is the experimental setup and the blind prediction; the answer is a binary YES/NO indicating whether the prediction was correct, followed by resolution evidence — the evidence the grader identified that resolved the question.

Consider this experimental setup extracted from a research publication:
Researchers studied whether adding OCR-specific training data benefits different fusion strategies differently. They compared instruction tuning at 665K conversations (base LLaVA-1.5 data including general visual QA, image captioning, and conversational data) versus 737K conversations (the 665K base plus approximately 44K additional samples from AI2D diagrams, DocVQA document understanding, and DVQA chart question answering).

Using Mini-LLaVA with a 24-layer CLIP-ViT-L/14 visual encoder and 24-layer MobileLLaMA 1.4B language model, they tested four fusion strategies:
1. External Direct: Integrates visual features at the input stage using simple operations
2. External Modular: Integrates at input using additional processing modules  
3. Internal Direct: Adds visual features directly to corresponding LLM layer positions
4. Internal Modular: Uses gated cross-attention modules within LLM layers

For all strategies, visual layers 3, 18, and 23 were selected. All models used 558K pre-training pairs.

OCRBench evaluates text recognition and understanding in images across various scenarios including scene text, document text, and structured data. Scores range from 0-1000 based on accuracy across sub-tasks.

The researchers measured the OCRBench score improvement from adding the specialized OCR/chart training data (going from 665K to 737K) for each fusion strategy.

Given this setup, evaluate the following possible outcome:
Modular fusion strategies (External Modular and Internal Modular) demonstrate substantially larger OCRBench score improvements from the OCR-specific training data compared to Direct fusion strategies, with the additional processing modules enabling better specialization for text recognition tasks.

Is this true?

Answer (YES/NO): NO